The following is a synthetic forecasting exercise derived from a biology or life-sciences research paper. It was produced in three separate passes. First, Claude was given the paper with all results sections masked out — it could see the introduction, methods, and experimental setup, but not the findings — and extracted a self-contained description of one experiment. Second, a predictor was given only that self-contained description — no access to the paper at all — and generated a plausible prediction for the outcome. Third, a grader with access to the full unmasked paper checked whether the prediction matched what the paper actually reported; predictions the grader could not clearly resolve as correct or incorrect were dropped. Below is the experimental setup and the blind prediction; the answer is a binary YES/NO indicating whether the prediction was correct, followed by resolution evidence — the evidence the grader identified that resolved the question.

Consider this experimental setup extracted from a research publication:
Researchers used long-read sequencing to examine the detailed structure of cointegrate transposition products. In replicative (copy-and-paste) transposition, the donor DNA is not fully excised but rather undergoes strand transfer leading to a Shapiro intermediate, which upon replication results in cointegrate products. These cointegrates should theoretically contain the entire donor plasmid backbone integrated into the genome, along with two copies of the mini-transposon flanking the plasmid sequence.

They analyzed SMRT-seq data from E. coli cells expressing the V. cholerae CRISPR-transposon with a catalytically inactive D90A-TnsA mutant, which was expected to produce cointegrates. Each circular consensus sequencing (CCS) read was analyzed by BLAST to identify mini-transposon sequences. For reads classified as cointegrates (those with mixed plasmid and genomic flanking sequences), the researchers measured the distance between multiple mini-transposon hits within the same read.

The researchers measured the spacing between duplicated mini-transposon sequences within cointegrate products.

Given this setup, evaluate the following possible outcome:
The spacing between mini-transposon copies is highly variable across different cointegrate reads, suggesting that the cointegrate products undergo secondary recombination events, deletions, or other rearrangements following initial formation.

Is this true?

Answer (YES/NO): NO